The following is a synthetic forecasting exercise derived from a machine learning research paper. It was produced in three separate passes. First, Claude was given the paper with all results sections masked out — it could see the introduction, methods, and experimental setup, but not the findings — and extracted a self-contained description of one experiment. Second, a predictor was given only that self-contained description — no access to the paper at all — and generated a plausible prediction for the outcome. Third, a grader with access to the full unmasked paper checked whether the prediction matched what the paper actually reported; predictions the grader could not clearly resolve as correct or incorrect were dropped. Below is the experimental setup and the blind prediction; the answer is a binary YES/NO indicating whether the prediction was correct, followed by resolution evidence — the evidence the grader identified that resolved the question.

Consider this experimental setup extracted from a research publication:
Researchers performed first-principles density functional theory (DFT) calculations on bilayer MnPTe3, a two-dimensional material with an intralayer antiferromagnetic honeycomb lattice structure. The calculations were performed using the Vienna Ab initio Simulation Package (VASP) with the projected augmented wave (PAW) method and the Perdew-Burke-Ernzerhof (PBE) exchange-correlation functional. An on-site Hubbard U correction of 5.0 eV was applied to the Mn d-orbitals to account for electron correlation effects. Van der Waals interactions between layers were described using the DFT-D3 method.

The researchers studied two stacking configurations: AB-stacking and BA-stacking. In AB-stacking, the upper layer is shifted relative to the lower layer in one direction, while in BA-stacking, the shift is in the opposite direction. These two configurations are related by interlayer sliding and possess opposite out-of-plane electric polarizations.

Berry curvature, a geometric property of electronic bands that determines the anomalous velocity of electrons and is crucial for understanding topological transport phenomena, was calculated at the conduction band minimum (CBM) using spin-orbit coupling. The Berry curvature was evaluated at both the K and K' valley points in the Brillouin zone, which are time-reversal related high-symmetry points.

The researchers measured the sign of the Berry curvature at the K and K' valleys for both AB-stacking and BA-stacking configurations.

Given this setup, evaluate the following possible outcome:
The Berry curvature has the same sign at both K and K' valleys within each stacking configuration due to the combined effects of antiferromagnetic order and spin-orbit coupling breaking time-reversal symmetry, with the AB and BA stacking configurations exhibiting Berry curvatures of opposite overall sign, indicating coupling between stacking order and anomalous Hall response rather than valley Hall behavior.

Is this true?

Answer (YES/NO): YES